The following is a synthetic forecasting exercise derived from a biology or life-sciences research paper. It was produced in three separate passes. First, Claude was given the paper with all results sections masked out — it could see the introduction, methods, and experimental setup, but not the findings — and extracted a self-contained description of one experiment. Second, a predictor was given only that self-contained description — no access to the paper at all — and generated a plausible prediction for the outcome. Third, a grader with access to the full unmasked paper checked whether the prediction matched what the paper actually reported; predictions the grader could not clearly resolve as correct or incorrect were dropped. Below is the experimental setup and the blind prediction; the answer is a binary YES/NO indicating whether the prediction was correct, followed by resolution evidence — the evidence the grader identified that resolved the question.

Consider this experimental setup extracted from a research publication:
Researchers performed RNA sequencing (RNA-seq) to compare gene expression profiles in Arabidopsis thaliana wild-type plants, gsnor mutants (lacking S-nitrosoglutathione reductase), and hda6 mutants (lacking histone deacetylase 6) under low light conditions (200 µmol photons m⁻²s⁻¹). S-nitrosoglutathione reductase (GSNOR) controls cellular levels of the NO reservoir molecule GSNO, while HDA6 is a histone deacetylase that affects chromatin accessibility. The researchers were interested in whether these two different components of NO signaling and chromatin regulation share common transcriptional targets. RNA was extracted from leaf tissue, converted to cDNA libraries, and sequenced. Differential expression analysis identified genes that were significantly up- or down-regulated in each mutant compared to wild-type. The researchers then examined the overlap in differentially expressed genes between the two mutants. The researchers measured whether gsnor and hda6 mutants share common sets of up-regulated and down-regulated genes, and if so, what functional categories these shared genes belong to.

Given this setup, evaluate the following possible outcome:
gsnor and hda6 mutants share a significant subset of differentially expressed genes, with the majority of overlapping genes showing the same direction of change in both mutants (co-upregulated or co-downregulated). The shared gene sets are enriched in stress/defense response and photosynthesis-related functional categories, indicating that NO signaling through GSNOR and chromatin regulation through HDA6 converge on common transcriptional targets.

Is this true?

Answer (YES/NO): NO